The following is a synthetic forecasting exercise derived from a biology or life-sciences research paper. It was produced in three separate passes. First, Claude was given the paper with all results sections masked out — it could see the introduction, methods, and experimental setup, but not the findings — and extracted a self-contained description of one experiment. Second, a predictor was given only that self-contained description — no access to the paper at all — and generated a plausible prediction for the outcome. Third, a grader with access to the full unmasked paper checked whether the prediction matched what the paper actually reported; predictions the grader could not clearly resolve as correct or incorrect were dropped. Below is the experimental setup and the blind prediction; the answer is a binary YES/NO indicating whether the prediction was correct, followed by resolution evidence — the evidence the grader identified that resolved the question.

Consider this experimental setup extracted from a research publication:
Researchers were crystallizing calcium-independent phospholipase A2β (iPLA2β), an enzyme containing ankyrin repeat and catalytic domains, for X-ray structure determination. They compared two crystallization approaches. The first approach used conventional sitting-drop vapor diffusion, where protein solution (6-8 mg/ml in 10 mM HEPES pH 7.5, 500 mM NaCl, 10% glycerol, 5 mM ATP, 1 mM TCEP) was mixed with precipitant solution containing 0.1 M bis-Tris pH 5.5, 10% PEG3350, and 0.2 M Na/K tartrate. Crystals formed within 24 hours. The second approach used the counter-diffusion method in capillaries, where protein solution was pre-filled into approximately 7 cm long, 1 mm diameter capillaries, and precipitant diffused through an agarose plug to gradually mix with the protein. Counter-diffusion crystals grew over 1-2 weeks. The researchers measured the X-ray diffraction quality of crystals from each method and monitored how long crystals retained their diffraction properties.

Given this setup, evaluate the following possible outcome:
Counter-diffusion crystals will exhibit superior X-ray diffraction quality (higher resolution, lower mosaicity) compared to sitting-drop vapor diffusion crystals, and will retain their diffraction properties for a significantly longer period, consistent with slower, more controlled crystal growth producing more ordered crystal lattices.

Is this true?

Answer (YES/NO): YES